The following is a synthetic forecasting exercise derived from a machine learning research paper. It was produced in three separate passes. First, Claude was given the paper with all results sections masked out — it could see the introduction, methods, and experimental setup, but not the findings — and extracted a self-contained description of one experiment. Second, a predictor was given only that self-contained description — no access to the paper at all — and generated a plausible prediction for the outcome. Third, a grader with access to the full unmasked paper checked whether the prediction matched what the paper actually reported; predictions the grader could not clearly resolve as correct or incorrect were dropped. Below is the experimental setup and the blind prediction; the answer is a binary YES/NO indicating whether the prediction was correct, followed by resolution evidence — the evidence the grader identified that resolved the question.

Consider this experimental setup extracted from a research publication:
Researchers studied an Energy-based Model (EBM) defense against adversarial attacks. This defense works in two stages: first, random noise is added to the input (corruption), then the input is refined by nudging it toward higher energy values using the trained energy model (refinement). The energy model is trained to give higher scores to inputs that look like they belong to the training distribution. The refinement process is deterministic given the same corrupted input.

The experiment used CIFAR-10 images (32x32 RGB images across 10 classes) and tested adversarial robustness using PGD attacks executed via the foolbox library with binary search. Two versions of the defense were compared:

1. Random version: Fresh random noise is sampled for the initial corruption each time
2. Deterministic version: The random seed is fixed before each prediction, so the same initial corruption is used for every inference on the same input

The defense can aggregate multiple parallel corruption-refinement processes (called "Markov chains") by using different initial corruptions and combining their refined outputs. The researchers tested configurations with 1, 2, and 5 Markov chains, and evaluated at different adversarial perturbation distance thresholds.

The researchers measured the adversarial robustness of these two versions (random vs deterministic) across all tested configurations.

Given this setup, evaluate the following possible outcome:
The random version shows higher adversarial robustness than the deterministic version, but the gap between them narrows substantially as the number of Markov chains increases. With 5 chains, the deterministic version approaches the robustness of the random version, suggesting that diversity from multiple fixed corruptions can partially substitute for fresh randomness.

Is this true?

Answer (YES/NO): NO